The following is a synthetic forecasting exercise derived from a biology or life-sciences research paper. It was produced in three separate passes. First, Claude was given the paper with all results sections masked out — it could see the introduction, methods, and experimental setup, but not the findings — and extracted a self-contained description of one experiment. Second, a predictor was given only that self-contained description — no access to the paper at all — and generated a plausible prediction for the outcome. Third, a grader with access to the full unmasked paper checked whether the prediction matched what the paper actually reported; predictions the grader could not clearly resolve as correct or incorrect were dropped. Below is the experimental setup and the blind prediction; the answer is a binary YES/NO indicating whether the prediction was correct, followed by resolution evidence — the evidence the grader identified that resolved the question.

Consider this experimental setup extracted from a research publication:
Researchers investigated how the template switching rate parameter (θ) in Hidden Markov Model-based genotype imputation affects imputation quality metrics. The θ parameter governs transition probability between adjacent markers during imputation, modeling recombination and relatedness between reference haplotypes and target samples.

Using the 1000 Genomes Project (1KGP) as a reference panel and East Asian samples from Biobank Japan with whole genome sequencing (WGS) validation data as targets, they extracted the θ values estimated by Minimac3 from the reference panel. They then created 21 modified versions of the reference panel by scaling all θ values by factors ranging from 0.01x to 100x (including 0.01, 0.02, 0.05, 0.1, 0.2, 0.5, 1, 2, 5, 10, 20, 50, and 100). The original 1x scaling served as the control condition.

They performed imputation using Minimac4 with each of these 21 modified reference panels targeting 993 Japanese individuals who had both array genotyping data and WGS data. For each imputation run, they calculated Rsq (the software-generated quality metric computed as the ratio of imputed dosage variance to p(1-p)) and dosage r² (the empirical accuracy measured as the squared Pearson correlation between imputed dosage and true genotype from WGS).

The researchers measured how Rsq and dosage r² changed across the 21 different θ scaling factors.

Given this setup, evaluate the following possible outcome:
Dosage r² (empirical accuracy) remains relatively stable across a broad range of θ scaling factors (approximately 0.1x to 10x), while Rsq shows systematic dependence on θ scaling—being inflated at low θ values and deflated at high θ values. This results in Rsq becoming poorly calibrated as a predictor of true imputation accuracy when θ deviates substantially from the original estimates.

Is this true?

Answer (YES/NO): YES